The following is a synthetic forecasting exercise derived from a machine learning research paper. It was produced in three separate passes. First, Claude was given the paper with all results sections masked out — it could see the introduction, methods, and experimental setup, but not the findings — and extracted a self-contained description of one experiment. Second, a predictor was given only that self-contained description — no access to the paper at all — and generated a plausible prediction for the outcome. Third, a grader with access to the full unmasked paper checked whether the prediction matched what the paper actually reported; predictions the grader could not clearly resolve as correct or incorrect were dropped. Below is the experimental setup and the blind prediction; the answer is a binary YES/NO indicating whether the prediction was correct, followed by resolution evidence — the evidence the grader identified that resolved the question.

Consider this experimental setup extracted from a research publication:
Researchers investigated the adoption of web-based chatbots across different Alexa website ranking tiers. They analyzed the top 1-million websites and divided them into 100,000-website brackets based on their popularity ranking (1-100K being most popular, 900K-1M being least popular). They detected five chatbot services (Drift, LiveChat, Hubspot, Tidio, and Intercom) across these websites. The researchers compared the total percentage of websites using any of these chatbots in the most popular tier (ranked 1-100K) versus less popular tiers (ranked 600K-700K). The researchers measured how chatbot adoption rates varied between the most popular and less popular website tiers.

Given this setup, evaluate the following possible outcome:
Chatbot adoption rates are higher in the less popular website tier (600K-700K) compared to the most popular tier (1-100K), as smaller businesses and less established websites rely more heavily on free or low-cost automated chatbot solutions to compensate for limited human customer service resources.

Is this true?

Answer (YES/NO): NO